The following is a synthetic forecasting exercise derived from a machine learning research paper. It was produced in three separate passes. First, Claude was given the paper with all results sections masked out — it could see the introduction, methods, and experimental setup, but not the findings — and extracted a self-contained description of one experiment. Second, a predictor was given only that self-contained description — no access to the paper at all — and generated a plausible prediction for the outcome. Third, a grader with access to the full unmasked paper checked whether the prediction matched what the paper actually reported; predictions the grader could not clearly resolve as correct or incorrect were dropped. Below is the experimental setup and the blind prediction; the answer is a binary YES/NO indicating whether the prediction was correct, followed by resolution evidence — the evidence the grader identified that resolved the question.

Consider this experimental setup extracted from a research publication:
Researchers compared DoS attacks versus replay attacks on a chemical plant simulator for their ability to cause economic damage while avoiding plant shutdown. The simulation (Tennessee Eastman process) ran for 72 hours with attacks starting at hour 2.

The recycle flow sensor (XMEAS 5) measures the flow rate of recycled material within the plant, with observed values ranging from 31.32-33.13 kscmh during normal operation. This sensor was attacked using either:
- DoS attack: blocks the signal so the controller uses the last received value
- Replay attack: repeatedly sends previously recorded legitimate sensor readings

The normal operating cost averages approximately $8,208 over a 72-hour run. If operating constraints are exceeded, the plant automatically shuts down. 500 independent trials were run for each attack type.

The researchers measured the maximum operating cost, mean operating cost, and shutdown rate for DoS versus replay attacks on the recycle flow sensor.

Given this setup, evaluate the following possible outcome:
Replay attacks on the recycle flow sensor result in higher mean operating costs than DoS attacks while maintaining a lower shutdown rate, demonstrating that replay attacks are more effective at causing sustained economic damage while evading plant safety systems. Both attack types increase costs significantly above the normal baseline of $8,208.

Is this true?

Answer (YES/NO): NO